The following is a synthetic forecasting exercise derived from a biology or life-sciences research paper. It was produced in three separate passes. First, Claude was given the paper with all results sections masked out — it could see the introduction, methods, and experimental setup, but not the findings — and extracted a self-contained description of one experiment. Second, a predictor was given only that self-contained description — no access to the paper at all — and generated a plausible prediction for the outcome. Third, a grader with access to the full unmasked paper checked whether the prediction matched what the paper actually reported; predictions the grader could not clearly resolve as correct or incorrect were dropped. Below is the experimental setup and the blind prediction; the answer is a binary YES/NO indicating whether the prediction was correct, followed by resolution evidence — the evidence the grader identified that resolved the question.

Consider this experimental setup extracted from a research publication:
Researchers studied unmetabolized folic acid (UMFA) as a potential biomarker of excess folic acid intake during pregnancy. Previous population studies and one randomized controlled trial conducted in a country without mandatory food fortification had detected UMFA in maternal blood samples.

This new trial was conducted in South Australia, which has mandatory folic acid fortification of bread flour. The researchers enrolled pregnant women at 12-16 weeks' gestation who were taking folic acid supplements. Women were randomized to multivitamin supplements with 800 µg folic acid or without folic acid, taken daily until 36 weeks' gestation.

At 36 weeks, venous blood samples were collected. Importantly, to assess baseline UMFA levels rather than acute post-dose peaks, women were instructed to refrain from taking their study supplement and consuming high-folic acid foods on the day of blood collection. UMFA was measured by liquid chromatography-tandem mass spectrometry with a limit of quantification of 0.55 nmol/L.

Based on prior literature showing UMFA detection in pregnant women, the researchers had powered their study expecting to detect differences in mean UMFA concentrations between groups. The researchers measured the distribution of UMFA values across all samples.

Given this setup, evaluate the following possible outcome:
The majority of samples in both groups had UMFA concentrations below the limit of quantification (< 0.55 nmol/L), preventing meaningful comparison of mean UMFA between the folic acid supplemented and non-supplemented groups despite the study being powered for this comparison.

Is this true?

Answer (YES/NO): YES